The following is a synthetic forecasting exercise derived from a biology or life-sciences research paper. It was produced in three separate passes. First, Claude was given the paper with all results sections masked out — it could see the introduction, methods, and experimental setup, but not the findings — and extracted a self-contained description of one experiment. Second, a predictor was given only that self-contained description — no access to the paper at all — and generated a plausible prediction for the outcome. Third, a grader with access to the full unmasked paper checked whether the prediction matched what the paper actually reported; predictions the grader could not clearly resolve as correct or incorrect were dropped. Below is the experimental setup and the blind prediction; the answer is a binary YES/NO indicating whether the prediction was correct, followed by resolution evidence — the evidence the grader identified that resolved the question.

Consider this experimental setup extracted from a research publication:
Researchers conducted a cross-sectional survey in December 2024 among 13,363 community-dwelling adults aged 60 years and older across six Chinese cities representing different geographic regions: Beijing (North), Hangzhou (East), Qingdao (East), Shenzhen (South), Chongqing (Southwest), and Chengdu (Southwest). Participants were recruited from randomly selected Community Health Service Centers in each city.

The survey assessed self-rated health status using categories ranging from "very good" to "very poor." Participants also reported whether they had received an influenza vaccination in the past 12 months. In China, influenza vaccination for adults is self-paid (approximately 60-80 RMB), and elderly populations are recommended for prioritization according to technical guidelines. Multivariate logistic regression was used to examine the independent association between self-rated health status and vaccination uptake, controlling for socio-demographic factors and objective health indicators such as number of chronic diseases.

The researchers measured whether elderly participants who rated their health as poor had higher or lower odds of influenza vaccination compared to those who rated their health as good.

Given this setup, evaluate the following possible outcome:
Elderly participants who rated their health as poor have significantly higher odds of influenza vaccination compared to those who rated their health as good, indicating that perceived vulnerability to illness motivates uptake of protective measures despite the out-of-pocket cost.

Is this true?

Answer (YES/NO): NO